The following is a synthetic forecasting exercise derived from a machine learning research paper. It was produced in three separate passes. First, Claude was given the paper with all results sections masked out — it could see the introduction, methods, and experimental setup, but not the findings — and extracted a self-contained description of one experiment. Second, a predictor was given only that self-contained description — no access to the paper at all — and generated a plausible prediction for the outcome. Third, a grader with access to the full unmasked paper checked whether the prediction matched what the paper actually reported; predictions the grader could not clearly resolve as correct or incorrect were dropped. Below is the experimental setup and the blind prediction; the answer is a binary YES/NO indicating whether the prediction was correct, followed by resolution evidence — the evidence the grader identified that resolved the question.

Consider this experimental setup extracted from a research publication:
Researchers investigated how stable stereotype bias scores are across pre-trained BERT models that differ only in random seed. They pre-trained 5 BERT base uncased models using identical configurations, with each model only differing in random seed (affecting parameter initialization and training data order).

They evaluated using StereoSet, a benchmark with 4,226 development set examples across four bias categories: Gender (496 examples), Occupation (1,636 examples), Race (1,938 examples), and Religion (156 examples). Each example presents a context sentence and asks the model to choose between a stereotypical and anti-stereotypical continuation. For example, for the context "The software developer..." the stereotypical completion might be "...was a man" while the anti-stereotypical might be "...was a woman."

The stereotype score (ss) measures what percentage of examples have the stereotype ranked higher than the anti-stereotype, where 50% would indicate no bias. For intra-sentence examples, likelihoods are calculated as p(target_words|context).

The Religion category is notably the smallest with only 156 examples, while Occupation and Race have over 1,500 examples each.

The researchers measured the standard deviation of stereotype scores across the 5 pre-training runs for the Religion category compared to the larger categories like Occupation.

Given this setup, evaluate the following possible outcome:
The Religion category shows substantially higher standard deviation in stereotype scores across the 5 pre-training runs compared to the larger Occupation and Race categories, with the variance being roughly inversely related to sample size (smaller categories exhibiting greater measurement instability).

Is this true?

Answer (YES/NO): NO